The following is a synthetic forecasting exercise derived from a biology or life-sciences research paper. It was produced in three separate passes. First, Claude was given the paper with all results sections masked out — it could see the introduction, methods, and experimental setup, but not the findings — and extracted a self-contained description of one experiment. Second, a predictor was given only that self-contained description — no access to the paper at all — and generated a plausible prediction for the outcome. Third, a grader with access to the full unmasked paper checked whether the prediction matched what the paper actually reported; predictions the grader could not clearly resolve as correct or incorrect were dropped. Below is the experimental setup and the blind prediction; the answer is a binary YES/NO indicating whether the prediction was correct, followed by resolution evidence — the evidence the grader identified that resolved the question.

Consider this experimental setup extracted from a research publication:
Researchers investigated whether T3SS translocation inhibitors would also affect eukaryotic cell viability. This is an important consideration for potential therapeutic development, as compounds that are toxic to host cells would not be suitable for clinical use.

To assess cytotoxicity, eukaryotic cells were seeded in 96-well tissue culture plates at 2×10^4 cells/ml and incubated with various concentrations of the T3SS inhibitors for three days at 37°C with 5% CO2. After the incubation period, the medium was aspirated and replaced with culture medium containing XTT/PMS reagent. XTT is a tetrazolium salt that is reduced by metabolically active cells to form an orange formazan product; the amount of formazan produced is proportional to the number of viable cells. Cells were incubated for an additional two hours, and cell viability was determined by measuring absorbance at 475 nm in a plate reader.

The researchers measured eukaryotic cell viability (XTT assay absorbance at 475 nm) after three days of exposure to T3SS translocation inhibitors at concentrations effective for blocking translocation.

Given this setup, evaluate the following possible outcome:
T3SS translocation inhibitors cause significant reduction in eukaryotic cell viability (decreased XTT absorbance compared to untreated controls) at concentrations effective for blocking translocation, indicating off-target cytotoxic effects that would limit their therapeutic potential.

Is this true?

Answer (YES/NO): NO